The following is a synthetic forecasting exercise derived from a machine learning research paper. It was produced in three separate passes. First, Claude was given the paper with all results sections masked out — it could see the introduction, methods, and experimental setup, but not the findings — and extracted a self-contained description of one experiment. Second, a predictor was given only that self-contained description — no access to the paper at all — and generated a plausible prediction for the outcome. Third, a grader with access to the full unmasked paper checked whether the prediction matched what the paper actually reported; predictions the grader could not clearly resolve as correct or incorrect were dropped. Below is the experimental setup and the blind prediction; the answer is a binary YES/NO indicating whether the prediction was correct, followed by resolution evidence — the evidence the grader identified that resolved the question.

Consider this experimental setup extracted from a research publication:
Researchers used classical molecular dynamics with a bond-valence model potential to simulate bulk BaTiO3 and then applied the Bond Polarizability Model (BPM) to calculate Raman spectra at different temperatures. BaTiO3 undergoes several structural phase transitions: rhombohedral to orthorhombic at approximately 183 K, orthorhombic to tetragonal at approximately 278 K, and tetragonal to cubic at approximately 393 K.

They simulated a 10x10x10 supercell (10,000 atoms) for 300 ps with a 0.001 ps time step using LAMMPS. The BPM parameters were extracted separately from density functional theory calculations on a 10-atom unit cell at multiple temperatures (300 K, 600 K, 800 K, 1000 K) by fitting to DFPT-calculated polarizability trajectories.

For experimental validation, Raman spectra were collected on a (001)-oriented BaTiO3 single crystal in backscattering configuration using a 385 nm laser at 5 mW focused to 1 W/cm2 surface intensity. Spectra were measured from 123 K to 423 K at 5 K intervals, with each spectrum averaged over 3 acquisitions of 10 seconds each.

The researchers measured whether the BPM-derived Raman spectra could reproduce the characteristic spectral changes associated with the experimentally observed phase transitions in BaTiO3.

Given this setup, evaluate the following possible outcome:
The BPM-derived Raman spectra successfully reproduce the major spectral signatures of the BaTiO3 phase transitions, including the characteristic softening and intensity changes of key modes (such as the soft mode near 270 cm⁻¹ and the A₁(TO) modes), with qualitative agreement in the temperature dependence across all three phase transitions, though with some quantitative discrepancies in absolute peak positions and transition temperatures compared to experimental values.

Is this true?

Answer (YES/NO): NO